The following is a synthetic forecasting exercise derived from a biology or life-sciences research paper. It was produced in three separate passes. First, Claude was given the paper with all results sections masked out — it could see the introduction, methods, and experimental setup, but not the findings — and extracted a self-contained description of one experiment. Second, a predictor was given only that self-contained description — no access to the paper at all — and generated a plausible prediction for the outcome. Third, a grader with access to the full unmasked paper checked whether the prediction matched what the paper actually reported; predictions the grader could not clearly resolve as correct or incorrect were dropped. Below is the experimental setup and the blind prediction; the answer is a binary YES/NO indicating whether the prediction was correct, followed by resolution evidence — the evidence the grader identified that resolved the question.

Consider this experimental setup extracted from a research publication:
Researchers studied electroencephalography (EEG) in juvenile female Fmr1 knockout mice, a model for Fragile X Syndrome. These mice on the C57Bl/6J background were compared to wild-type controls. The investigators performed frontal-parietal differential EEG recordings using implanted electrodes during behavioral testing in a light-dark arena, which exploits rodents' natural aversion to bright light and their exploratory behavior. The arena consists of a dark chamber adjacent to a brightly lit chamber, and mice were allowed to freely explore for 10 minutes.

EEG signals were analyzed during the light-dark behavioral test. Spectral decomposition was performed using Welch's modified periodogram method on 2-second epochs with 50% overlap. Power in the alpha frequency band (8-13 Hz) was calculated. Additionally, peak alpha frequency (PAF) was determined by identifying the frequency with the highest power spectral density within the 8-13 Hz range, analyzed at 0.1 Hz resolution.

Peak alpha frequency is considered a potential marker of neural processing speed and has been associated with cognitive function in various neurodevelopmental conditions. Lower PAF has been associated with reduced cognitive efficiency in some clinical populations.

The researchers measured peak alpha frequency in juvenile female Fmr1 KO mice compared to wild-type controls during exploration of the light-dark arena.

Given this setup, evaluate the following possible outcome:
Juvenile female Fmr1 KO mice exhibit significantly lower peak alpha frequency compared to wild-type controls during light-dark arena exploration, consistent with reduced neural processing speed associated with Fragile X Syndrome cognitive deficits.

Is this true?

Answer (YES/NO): NO